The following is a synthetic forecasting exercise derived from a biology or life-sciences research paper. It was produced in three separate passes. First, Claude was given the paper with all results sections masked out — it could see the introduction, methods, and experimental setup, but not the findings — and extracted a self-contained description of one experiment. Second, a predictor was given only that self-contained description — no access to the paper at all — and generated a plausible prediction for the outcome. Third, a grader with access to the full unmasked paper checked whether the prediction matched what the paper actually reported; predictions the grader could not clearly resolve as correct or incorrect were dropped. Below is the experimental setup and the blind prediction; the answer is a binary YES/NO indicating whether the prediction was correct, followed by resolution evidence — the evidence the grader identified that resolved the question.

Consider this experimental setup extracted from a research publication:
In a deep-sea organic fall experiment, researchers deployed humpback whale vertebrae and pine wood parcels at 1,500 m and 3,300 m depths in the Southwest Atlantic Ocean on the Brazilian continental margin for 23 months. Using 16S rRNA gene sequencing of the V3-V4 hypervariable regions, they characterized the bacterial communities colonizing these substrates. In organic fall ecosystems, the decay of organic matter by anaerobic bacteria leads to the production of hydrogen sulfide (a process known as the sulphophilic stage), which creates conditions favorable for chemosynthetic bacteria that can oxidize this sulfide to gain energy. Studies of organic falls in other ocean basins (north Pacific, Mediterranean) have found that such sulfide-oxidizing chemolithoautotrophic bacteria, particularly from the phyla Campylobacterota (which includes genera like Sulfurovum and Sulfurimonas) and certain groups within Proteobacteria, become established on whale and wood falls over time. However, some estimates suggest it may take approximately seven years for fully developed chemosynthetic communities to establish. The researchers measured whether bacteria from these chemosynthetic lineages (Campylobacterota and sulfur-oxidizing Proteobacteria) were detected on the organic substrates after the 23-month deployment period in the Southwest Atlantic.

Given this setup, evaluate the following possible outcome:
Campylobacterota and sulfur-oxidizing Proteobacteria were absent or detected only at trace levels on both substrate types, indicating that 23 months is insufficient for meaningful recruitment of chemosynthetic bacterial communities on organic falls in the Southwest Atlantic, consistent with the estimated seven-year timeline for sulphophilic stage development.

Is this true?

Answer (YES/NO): NO